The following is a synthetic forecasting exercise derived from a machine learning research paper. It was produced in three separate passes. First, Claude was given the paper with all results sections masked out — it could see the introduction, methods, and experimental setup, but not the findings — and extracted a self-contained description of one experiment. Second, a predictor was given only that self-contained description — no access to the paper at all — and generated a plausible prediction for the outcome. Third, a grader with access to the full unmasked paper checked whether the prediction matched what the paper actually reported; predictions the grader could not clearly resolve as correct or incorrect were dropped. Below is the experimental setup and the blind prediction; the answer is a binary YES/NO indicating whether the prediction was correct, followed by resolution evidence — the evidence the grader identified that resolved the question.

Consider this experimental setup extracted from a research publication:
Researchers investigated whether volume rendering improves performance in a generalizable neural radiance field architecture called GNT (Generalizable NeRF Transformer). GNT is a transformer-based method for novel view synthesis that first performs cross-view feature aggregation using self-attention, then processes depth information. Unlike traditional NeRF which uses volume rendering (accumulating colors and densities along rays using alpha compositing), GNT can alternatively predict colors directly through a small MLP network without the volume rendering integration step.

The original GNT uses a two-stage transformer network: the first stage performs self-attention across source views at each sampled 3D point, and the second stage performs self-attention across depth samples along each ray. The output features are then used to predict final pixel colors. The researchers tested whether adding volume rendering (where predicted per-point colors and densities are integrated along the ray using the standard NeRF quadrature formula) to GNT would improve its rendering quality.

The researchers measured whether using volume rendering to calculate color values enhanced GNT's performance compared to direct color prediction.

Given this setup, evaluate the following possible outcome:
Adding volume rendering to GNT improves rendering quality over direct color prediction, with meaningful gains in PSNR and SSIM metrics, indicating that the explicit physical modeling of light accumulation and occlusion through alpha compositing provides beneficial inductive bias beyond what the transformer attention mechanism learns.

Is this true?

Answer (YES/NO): NO